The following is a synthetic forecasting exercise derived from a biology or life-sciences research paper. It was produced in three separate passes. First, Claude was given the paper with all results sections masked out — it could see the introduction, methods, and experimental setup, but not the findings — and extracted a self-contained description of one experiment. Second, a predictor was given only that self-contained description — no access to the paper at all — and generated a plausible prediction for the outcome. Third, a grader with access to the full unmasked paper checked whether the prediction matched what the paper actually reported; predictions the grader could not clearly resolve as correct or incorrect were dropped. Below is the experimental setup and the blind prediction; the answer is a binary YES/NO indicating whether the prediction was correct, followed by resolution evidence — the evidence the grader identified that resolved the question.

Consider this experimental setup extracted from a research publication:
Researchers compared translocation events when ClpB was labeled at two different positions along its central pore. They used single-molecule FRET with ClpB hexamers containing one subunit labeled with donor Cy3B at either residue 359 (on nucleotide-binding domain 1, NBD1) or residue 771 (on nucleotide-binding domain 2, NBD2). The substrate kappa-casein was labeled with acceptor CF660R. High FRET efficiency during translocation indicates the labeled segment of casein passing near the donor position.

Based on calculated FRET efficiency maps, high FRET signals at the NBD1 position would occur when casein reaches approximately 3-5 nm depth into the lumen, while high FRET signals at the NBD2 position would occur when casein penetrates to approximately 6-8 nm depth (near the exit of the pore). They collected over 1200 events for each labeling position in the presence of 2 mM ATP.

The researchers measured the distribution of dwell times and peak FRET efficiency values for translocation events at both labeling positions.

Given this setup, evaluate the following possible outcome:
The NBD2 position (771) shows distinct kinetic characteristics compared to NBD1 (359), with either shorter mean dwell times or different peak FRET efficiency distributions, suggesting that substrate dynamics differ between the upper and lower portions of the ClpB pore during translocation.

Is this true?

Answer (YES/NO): NO